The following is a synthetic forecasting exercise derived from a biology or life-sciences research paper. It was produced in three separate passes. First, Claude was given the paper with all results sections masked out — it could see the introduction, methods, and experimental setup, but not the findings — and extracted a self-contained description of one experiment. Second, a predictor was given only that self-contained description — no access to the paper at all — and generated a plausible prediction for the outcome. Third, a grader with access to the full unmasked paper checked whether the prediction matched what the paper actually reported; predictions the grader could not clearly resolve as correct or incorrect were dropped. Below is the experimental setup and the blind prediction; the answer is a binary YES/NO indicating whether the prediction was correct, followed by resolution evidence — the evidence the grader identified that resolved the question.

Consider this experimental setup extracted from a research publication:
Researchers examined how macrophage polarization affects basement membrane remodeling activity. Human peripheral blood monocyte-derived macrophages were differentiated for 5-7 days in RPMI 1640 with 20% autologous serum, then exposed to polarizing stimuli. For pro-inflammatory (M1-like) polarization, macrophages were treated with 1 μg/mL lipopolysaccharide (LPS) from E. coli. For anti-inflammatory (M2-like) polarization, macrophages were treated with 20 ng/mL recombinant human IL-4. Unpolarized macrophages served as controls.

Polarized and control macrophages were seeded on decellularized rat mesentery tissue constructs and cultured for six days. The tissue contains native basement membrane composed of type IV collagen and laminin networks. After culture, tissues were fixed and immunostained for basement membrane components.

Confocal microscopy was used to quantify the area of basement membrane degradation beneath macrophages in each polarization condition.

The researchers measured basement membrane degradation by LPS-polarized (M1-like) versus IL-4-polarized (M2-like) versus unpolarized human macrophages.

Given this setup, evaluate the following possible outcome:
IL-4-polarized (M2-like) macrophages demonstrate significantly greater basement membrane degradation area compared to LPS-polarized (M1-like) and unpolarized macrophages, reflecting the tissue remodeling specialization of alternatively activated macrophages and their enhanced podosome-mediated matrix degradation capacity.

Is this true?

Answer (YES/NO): NO